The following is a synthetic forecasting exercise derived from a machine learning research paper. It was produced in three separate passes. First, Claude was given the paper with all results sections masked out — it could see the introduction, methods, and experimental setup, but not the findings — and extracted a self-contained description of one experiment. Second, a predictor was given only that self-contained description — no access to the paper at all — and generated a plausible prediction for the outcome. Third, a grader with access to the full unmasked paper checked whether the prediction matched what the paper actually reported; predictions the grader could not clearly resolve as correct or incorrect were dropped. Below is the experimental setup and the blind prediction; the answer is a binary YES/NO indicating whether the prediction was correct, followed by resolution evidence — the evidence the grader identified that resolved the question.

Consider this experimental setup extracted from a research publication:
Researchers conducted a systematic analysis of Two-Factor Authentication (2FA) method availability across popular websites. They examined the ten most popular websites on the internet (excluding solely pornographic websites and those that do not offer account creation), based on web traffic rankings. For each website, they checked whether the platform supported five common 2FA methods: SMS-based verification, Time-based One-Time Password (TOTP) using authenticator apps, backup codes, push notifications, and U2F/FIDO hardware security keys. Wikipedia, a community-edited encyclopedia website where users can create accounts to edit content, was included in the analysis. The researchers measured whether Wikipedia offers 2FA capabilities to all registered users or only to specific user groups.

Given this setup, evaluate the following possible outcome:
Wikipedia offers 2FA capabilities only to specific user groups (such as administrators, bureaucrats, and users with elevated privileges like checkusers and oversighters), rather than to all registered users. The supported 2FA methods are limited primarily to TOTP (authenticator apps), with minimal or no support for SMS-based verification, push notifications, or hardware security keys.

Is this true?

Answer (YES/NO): YES